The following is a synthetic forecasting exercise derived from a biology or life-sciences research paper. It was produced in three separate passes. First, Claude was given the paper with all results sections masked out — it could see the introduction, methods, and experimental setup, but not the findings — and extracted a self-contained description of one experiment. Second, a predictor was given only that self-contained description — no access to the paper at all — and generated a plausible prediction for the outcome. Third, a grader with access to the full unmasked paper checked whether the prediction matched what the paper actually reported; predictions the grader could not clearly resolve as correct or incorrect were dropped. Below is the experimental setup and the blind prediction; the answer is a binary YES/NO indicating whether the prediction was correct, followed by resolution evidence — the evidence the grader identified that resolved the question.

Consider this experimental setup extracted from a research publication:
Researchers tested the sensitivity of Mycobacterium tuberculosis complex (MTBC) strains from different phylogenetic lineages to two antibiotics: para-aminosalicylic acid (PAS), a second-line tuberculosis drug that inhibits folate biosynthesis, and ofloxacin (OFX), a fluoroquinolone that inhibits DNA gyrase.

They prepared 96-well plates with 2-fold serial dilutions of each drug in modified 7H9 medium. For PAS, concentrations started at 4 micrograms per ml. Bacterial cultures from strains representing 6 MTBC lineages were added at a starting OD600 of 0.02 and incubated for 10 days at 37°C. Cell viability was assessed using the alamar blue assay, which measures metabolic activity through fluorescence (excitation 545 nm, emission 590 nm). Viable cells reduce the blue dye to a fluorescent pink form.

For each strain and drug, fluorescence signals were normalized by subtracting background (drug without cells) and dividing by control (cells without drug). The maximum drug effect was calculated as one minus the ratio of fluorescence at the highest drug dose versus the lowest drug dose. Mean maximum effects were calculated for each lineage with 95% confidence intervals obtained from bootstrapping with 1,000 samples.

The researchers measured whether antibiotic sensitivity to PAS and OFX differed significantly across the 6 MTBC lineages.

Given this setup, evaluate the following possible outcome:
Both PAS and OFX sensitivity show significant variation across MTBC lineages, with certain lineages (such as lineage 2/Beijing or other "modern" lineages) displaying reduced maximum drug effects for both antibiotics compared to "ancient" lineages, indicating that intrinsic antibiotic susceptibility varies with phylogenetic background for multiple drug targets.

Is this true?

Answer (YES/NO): NO